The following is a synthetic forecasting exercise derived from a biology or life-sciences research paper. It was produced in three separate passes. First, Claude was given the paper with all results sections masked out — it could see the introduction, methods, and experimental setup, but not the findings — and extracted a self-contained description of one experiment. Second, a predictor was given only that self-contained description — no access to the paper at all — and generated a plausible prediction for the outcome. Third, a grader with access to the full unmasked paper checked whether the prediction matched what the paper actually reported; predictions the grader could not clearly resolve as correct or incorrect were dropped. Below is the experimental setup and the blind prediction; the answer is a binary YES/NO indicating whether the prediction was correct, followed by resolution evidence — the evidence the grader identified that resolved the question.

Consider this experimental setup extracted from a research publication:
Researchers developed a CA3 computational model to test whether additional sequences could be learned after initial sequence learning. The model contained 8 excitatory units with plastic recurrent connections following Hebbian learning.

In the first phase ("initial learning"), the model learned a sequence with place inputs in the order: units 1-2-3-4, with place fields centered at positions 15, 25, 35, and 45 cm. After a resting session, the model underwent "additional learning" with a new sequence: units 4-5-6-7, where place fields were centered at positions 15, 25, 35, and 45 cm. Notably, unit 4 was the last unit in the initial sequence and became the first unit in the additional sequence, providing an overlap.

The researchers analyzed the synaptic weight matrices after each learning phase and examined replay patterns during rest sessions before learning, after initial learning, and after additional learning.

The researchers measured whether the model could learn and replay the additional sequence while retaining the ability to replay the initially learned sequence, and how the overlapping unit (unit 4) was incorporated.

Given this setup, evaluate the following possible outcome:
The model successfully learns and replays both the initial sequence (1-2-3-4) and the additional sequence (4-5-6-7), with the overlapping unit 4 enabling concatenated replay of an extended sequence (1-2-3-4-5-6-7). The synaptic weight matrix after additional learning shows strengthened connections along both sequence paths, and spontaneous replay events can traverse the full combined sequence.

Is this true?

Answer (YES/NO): NO